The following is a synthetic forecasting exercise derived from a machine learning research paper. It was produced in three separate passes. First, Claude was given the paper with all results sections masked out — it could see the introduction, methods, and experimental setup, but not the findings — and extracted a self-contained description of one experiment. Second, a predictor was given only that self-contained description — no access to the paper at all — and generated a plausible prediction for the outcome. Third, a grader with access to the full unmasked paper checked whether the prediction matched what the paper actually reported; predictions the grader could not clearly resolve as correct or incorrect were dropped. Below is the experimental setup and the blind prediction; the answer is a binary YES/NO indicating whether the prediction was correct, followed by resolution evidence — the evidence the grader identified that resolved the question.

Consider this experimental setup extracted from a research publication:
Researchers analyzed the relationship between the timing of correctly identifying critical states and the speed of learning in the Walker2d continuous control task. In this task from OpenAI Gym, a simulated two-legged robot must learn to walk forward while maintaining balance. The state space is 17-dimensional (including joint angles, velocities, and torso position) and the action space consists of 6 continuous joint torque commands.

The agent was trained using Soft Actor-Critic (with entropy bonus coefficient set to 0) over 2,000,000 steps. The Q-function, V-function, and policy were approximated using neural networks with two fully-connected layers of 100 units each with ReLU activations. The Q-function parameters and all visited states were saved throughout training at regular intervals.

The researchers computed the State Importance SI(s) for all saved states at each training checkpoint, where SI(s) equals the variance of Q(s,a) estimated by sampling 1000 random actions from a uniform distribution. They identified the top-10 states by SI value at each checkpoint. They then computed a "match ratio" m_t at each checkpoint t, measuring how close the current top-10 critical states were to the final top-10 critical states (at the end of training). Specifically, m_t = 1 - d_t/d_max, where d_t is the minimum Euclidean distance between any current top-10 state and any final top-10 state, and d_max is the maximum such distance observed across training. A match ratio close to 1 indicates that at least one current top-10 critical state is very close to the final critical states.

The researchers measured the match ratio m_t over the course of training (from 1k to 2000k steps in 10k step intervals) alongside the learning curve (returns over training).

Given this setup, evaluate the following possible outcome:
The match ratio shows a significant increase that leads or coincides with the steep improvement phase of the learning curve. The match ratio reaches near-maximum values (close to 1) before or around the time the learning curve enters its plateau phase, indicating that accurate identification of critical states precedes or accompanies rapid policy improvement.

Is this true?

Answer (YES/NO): NO